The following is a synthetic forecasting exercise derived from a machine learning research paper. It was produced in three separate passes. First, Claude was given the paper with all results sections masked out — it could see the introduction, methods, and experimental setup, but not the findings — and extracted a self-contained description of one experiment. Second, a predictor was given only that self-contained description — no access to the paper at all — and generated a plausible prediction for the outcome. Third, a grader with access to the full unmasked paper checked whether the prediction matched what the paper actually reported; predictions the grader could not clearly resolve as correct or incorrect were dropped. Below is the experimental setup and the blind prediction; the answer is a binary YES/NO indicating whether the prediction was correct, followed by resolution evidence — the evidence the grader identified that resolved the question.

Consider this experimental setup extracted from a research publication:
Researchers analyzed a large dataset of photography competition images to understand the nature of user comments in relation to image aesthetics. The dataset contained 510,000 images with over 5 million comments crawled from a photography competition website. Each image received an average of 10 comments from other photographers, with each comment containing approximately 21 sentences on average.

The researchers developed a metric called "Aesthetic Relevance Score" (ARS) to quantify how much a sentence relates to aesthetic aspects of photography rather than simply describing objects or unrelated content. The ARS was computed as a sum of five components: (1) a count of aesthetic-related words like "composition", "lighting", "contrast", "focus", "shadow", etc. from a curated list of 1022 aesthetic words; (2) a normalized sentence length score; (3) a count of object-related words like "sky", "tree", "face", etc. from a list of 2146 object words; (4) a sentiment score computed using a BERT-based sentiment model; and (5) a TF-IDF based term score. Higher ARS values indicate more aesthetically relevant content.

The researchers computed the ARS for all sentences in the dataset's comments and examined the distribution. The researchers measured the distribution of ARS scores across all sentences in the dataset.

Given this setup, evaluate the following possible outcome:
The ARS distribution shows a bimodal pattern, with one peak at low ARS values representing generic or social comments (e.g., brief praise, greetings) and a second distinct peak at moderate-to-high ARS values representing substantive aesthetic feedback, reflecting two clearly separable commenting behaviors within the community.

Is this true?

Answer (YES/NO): NO